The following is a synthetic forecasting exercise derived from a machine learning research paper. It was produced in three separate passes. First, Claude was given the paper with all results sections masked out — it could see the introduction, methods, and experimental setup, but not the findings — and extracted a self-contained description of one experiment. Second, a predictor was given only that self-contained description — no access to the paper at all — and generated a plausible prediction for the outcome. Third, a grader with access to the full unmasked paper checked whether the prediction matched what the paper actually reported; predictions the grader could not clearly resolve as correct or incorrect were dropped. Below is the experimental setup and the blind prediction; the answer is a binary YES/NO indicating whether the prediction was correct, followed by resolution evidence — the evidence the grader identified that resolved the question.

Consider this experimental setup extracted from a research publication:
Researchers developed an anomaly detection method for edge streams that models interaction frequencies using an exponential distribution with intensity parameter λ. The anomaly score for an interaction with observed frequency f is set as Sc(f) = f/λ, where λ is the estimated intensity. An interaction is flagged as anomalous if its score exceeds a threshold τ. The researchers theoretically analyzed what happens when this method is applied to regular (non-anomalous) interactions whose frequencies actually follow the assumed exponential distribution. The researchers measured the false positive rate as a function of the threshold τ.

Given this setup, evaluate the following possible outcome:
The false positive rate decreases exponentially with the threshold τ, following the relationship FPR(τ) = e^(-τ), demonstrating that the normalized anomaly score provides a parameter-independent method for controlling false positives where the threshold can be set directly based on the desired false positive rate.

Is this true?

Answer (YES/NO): YES